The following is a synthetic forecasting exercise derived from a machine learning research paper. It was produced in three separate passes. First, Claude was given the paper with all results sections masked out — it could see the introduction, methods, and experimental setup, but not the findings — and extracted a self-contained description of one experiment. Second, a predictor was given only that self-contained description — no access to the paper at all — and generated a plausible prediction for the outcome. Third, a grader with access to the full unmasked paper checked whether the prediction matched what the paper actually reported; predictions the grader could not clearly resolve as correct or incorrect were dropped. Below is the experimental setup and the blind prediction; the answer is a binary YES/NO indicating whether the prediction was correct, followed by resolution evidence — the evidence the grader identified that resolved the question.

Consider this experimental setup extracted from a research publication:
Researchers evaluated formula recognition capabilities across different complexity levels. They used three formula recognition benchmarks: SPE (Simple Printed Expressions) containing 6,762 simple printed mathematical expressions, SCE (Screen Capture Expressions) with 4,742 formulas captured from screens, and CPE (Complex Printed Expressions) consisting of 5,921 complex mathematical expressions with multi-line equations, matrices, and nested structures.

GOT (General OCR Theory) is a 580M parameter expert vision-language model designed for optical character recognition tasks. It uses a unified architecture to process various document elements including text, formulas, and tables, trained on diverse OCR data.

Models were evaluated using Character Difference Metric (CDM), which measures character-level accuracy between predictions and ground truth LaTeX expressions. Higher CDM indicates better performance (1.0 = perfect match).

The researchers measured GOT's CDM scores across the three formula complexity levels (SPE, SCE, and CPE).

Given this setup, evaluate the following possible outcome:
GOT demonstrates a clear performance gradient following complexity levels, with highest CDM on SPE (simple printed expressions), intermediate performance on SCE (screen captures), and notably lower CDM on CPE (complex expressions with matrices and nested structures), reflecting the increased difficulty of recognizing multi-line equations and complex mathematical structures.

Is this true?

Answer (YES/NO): YES